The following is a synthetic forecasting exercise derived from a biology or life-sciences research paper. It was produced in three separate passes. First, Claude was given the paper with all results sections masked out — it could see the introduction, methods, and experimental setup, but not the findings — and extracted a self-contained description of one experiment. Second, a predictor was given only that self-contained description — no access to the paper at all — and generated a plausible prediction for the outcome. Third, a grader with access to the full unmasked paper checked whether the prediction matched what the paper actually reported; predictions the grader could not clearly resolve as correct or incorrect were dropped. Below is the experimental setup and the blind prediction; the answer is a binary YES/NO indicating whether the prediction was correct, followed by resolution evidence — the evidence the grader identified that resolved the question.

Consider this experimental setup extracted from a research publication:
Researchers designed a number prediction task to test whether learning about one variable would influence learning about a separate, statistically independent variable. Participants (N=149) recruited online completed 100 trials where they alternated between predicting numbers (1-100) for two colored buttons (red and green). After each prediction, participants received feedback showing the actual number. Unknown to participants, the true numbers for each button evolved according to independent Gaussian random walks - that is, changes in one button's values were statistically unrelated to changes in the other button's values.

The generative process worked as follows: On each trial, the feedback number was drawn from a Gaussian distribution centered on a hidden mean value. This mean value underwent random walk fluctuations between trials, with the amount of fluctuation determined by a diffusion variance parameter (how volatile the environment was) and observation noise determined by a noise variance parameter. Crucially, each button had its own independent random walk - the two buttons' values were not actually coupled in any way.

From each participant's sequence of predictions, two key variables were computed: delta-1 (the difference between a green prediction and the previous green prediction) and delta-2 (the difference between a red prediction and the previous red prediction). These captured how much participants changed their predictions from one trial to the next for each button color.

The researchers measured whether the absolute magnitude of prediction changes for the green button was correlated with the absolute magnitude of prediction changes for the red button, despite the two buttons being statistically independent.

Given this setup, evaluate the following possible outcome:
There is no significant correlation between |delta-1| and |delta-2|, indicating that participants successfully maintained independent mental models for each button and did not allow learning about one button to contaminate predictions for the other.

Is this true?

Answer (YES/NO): NO